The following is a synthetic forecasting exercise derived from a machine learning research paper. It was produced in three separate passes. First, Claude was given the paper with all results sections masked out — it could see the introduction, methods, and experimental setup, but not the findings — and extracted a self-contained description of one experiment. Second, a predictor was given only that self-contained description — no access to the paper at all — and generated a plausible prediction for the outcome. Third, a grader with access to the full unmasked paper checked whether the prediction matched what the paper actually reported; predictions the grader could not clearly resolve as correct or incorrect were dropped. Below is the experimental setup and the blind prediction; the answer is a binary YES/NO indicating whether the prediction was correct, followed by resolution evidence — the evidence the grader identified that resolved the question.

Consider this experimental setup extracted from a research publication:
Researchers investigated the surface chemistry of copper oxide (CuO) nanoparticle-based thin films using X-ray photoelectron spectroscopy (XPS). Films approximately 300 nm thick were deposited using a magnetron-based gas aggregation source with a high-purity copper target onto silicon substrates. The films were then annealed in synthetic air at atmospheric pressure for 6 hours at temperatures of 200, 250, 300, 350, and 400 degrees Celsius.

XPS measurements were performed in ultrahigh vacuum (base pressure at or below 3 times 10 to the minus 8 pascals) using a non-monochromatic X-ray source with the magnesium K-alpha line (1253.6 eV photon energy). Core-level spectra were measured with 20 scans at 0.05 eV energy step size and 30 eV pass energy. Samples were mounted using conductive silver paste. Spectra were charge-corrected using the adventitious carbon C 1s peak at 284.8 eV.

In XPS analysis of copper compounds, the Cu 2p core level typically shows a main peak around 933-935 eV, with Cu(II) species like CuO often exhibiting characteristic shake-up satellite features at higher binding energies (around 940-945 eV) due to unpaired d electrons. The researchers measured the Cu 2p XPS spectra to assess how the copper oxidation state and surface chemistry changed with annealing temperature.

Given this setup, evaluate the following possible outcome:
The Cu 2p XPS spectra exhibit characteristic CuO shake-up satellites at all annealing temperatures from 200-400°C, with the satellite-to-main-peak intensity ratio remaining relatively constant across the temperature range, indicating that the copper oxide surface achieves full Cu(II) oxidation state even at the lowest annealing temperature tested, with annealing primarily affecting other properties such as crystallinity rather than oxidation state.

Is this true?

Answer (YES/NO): NO